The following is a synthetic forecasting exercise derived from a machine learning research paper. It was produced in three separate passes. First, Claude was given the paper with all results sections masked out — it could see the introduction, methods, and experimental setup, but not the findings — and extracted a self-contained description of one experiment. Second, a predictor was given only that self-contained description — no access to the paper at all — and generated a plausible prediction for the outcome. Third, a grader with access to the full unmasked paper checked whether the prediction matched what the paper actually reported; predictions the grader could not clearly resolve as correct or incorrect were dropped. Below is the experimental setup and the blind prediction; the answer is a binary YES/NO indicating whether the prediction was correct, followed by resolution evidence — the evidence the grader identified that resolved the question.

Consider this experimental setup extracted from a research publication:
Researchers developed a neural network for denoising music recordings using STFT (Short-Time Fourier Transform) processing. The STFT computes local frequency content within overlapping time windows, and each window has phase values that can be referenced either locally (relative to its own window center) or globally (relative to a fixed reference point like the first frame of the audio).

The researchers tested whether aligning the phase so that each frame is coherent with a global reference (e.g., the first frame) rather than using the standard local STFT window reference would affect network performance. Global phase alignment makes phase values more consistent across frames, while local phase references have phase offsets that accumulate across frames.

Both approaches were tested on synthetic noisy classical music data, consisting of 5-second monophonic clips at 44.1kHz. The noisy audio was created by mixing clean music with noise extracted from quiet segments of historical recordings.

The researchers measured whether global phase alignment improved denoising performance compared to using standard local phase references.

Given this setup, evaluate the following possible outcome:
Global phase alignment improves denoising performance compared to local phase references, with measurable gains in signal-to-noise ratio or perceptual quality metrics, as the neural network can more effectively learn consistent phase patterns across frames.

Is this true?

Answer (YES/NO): NO